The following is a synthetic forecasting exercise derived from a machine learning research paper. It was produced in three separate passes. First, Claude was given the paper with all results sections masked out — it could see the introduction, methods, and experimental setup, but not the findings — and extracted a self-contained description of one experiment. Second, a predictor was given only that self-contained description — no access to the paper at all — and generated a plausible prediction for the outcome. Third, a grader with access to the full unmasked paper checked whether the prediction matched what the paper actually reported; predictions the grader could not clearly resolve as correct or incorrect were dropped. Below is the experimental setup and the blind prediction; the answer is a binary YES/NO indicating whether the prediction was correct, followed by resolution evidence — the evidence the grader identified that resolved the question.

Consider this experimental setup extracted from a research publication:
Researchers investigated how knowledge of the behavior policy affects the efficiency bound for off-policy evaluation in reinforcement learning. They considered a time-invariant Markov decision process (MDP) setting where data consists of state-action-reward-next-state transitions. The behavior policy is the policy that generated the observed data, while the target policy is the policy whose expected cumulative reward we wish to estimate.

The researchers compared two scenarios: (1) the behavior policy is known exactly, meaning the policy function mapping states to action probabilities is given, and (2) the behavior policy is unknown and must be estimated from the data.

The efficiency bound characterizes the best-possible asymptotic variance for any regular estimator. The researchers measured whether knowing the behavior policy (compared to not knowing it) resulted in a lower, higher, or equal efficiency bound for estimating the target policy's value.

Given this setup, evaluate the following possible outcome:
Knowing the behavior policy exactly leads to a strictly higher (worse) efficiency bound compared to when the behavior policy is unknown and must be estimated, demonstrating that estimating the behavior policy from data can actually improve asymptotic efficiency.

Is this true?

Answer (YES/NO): NO